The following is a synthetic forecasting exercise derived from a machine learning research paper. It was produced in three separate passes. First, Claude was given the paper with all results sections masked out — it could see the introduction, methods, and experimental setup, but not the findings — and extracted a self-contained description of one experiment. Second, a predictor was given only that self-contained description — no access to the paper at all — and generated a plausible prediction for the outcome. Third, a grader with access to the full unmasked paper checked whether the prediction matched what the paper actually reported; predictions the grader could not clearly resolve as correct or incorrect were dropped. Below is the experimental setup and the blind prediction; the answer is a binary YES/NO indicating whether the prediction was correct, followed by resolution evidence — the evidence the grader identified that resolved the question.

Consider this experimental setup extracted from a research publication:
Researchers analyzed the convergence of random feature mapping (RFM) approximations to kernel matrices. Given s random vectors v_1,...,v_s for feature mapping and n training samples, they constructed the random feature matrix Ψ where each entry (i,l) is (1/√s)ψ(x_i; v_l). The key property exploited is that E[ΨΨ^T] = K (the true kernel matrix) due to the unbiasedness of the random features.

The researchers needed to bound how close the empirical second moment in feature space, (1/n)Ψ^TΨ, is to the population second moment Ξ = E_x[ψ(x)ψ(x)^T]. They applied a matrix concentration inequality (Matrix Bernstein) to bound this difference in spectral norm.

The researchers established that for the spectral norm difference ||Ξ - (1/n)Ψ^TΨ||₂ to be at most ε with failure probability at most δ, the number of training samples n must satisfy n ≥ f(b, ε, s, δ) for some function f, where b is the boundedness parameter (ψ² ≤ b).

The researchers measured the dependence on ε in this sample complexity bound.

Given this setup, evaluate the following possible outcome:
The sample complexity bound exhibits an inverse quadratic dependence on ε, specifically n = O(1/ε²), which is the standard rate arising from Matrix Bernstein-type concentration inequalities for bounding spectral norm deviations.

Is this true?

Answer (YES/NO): YES